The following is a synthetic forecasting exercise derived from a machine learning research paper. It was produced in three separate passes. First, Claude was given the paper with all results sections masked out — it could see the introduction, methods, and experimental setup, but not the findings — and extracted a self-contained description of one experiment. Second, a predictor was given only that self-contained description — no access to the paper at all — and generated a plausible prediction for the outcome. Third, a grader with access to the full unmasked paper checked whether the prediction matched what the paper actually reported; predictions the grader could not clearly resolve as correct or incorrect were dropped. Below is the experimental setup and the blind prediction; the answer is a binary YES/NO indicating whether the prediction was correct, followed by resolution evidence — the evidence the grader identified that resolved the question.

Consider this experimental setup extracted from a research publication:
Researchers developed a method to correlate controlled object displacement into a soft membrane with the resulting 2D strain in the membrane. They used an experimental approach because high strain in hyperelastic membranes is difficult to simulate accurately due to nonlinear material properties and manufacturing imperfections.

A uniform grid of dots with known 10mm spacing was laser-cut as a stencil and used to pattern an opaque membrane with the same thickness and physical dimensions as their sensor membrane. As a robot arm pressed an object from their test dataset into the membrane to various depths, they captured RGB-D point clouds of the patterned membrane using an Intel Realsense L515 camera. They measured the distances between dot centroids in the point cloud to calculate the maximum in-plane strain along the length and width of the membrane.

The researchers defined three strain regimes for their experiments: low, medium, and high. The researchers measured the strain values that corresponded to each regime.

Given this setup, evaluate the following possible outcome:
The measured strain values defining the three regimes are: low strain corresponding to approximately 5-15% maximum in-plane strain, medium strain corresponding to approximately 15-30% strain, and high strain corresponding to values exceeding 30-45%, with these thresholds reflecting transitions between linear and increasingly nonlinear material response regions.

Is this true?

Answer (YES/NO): NO